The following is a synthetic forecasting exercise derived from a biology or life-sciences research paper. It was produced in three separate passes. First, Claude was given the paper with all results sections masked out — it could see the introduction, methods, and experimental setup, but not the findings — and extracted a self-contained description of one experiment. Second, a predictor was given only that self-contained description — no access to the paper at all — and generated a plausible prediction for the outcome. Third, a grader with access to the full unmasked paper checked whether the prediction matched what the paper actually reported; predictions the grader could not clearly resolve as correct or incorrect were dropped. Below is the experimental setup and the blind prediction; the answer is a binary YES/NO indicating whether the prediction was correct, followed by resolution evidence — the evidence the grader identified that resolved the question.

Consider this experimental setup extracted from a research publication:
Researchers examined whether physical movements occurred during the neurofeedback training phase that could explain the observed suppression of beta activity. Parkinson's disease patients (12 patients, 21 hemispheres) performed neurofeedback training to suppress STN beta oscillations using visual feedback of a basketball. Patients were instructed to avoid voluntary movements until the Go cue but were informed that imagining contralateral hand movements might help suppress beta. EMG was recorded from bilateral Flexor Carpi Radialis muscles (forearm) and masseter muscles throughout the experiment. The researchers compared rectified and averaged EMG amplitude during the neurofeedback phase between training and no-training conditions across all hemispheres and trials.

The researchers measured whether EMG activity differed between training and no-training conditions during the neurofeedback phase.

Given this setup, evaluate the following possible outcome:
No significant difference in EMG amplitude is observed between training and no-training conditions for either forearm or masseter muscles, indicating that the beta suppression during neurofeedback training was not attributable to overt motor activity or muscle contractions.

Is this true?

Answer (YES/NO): YES